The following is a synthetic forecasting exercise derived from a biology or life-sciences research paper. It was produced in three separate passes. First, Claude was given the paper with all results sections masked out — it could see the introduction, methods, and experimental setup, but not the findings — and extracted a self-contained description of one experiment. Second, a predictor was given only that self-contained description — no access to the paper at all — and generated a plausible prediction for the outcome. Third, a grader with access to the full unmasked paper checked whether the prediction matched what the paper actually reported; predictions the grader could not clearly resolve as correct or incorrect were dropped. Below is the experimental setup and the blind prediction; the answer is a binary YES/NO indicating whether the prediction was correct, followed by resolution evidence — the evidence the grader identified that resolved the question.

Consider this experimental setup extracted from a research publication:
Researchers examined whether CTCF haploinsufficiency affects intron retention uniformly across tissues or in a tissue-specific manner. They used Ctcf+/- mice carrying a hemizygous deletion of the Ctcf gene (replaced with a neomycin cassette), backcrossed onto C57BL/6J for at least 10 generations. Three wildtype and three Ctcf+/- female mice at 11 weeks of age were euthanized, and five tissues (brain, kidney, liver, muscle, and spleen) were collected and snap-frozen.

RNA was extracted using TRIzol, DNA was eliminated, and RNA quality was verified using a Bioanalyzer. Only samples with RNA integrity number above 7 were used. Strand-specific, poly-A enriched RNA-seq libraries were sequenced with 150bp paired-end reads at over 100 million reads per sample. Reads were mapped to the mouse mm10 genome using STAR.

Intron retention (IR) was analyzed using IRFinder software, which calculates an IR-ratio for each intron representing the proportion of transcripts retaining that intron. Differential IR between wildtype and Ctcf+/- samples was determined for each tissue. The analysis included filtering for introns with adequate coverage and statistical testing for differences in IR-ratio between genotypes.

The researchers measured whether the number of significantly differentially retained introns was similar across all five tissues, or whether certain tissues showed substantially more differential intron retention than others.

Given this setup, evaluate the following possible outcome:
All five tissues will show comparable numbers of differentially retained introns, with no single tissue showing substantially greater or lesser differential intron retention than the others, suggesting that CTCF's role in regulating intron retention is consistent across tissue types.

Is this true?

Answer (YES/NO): NO